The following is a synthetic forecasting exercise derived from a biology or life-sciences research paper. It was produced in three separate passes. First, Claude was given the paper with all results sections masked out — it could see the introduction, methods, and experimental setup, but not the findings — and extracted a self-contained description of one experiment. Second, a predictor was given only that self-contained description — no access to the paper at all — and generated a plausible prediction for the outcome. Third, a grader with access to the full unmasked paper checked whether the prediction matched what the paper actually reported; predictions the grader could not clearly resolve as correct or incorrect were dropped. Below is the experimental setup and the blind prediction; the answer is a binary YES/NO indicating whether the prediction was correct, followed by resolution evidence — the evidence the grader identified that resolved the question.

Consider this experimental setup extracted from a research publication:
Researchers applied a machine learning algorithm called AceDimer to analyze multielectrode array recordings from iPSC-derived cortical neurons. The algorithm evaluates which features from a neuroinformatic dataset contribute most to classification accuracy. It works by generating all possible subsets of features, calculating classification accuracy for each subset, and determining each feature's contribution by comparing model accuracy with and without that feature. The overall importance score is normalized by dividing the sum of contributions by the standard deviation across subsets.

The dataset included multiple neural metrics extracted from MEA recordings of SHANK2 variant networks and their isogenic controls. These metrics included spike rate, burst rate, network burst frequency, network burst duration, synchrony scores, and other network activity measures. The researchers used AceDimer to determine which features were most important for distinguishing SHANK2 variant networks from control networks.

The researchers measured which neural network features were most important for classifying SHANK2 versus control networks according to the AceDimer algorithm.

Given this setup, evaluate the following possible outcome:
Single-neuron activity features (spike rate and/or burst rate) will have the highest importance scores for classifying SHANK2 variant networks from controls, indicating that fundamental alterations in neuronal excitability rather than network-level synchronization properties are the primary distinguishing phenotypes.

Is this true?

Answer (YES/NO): NO